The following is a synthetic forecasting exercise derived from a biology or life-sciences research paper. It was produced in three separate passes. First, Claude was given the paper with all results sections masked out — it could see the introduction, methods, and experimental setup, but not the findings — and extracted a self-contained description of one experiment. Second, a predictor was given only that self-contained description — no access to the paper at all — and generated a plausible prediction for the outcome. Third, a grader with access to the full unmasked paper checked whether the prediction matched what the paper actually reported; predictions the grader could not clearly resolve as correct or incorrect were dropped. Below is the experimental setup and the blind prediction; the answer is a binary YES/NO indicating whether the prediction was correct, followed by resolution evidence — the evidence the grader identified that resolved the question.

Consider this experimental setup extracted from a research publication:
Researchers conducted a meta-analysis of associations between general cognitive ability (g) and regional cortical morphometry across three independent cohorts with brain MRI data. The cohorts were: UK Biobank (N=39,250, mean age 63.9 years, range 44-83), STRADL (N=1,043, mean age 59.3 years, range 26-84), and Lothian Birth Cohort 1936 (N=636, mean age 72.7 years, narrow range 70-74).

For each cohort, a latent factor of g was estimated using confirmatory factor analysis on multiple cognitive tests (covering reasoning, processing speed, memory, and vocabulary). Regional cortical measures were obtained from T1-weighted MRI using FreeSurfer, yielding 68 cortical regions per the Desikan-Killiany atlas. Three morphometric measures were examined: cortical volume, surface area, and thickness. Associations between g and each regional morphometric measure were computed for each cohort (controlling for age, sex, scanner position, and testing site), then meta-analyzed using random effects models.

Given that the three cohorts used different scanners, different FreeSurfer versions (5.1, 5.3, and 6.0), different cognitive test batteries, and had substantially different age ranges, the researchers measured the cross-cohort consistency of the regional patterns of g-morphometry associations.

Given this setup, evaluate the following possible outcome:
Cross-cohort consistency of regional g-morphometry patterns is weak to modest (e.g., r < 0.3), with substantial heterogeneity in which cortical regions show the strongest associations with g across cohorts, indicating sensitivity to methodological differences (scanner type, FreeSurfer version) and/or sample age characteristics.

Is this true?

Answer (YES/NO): NO